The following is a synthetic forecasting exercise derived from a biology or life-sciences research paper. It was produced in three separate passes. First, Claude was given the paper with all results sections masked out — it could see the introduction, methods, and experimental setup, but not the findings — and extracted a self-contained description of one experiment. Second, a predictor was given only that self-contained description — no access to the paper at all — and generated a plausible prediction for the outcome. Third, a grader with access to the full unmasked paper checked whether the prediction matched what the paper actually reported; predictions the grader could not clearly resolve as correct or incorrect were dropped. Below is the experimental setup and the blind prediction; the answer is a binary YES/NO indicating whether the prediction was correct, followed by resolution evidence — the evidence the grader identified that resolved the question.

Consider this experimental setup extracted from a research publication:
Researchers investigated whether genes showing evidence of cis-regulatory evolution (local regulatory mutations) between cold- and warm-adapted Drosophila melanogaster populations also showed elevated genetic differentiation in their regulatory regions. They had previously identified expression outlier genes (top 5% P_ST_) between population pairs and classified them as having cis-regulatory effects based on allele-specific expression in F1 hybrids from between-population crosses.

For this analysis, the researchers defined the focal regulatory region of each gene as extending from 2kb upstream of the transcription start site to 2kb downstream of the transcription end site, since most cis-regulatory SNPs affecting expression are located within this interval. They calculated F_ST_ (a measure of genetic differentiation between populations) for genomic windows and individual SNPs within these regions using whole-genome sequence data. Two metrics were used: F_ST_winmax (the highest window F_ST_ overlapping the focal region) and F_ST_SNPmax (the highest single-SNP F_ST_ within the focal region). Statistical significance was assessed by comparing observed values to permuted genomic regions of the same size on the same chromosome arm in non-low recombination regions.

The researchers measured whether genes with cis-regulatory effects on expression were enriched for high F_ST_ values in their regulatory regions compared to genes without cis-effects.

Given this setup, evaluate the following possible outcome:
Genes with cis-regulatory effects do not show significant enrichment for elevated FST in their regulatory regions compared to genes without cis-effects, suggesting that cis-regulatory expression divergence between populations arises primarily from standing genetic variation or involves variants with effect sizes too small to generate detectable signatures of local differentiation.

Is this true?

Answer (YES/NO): NO